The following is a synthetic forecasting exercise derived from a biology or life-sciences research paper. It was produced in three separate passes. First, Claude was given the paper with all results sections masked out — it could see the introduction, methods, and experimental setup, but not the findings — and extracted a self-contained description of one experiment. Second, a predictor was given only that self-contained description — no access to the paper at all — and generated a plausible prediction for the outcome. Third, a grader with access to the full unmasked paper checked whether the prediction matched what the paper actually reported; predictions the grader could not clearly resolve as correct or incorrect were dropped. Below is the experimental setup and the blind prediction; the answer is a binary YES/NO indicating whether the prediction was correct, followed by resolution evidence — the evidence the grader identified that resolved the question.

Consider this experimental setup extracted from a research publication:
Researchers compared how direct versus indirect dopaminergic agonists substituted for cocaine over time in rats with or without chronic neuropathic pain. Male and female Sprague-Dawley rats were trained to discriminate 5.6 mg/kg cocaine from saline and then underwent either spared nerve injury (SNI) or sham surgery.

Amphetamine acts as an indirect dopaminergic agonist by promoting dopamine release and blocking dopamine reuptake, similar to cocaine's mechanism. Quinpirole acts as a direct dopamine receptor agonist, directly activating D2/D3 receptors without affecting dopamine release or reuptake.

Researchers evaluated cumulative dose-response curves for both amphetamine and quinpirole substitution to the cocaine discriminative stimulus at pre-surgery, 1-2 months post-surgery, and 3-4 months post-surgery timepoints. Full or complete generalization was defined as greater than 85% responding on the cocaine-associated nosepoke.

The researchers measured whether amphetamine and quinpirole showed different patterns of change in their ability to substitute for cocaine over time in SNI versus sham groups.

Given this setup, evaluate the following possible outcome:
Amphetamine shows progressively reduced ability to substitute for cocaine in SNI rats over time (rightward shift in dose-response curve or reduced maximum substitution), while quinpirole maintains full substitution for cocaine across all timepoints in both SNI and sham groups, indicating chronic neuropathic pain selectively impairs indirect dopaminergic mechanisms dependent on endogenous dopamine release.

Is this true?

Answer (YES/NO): NO